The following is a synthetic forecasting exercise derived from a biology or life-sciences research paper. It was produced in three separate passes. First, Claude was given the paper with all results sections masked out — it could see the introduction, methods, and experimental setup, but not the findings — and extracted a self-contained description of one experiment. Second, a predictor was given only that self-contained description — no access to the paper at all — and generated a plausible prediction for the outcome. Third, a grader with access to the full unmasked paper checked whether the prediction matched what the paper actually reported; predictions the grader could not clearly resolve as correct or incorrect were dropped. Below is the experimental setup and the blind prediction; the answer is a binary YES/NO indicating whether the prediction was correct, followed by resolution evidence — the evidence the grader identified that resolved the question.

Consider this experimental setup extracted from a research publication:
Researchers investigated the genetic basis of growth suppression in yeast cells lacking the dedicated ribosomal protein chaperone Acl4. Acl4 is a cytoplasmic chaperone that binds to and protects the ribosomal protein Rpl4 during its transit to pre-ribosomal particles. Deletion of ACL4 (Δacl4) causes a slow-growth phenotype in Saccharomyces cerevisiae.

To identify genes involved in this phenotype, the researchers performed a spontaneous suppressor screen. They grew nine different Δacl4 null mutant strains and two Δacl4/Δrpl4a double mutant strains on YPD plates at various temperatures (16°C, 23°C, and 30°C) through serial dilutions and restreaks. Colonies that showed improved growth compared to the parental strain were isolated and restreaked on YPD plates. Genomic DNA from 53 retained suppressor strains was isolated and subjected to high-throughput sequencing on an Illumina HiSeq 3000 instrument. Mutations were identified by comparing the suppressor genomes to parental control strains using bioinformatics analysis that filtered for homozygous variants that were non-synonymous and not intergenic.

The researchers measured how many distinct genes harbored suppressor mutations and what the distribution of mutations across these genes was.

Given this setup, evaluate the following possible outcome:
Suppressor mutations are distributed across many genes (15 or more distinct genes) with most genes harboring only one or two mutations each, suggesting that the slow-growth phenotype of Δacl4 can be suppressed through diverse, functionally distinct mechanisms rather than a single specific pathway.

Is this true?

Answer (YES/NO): NO